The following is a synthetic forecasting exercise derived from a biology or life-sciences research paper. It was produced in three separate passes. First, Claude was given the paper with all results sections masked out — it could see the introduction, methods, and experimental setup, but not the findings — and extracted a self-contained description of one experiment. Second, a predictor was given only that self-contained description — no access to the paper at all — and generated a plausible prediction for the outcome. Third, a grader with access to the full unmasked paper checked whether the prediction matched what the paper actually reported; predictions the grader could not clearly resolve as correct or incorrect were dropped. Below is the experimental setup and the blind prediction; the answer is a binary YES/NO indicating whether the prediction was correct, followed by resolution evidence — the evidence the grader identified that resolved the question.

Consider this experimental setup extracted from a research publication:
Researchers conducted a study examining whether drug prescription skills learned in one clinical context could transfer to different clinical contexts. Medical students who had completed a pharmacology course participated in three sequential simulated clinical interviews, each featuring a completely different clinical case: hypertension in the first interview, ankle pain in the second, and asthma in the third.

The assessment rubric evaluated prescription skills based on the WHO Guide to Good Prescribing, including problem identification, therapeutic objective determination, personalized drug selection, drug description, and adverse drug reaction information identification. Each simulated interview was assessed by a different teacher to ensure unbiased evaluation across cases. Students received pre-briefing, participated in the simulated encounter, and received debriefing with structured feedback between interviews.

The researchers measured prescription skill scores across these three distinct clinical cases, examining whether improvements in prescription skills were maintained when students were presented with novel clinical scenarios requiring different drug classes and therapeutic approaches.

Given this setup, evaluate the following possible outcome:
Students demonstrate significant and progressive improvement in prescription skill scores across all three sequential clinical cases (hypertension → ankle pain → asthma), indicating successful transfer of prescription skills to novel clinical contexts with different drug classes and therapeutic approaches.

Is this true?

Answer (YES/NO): NO